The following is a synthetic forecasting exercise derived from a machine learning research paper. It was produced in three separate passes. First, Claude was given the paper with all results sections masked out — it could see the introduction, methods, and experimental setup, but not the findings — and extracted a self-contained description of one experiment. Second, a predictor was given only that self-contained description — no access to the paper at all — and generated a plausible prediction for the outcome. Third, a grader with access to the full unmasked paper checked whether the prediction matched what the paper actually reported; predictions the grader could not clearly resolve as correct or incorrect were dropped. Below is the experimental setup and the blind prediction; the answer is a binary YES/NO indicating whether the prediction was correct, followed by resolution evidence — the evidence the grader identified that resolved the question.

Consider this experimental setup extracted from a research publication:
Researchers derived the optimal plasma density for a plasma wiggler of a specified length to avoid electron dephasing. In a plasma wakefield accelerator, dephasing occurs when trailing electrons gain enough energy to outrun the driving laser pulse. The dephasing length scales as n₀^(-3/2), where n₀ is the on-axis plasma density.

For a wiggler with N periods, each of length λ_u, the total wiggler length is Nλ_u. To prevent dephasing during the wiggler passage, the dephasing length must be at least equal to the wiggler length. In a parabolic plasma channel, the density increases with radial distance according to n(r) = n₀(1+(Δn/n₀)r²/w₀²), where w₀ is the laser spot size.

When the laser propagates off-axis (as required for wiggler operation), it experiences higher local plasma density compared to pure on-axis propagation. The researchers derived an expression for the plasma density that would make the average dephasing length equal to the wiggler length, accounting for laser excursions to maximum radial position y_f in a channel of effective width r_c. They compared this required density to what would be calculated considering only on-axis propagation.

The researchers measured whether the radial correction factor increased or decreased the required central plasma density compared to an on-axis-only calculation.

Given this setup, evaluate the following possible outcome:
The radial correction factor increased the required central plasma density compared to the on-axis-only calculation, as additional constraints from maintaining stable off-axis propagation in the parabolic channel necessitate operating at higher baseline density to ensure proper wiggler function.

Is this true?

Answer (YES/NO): NO